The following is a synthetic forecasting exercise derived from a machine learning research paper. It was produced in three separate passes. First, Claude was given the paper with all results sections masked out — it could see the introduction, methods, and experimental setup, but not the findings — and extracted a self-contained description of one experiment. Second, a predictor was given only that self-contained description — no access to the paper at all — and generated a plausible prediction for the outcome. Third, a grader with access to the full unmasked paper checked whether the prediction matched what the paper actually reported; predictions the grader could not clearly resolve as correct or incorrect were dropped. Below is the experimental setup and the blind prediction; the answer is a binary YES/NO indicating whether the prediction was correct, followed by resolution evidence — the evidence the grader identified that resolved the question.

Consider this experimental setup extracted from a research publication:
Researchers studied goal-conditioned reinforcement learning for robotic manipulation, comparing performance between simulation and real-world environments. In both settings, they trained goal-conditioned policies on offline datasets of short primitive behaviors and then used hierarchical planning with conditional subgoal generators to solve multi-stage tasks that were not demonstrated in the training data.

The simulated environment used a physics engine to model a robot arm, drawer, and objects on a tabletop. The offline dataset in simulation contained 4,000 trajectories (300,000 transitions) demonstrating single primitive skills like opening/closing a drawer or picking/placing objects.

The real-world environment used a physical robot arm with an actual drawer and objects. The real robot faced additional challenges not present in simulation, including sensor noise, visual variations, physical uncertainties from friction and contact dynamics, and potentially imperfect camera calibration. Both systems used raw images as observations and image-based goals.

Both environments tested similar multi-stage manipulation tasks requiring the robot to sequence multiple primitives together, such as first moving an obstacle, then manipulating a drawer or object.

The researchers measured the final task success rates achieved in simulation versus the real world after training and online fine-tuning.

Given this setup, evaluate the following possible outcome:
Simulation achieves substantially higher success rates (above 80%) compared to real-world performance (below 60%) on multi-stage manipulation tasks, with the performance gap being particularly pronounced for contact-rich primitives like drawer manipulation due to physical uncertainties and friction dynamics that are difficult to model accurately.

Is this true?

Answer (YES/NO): NO